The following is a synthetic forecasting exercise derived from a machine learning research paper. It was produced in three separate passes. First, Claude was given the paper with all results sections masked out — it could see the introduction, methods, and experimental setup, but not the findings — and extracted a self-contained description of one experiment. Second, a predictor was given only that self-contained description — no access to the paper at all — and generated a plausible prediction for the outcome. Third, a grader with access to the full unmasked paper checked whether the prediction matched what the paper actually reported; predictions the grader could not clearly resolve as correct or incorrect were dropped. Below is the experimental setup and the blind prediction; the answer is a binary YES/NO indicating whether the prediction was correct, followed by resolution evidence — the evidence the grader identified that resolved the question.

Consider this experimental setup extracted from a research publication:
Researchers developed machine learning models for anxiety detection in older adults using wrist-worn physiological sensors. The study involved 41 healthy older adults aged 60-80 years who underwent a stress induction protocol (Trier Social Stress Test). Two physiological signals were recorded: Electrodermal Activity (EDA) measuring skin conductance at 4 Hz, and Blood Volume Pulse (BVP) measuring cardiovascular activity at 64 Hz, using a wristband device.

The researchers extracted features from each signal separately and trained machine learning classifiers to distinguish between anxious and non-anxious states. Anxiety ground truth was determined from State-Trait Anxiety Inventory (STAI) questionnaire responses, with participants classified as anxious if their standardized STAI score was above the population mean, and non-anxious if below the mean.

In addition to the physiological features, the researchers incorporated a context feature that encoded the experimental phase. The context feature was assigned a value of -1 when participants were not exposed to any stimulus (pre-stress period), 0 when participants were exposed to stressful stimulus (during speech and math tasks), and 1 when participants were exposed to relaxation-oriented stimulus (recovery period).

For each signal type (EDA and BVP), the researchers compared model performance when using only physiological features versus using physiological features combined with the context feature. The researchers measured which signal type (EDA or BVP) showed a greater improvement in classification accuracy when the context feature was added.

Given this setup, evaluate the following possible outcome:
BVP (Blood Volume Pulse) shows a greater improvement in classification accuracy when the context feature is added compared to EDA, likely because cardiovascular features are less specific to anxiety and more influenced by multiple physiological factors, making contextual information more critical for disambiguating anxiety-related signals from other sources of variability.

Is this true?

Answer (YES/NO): YES